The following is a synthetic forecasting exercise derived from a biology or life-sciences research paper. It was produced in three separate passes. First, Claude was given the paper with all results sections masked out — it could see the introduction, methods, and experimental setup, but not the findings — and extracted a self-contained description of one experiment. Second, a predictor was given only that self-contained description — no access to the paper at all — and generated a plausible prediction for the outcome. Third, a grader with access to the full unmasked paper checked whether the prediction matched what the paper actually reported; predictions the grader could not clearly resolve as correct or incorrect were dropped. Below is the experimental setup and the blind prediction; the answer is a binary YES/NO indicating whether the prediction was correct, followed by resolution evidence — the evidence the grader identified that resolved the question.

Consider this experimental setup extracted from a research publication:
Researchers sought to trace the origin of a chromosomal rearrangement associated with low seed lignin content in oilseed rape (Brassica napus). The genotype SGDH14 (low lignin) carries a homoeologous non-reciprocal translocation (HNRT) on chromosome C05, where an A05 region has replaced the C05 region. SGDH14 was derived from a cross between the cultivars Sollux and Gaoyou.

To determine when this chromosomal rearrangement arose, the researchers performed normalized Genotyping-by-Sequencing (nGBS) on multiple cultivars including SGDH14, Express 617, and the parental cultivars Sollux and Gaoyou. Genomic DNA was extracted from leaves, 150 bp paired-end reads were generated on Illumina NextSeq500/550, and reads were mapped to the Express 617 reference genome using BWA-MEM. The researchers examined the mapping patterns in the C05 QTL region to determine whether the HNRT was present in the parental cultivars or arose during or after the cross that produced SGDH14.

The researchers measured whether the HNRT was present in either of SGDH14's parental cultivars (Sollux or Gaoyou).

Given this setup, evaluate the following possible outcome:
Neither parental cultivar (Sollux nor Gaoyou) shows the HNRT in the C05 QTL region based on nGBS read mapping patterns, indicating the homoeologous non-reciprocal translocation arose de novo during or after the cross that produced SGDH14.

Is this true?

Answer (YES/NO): NO